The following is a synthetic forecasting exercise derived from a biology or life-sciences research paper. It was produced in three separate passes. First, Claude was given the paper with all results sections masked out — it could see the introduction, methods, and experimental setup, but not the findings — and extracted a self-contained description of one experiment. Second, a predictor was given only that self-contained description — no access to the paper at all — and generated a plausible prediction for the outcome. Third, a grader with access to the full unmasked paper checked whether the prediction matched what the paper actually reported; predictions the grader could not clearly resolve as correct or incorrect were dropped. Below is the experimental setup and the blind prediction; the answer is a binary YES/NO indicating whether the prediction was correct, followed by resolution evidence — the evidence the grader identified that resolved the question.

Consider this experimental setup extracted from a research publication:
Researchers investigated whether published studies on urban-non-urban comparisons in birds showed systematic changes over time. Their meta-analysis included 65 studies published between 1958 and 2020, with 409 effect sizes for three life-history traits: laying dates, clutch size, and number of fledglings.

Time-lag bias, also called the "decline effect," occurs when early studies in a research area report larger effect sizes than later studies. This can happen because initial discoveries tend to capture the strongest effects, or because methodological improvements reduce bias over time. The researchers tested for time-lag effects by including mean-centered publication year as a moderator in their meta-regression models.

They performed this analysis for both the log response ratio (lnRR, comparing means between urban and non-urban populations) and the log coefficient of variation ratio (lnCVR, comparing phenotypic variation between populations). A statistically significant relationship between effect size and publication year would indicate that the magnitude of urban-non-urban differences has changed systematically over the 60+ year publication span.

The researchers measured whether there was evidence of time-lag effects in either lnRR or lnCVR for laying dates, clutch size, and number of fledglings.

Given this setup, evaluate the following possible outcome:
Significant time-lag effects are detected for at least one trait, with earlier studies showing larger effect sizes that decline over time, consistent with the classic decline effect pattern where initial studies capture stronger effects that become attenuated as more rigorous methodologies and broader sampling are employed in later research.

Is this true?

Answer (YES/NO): NO